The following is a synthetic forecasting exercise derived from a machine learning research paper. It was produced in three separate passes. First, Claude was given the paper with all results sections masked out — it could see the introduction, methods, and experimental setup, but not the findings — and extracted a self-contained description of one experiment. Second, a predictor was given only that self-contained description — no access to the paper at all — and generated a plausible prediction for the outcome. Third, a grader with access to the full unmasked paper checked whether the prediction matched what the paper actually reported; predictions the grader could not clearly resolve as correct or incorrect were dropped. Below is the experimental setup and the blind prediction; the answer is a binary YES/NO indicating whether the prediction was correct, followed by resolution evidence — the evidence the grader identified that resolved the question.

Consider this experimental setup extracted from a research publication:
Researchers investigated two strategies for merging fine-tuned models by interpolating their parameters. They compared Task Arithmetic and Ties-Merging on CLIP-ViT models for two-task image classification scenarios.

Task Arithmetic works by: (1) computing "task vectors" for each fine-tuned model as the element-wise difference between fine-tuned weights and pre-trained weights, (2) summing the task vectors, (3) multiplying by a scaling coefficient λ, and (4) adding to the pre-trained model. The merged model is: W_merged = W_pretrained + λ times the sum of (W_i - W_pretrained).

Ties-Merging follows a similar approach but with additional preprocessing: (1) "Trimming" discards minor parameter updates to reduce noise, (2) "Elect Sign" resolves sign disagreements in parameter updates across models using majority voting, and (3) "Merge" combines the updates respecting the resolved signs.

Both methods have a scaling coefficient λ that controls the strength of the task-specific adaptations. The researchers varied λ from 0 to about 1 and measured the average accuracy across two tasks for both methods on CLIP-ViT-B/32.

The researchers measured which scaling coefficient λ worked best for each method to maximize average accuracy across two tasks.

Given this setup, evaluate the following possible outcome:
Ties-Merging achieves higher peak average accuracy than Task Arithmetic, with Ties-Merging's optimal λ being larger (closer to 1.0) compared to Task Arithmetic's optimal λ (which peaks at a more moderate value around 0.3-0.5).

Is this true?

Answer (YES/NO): NO